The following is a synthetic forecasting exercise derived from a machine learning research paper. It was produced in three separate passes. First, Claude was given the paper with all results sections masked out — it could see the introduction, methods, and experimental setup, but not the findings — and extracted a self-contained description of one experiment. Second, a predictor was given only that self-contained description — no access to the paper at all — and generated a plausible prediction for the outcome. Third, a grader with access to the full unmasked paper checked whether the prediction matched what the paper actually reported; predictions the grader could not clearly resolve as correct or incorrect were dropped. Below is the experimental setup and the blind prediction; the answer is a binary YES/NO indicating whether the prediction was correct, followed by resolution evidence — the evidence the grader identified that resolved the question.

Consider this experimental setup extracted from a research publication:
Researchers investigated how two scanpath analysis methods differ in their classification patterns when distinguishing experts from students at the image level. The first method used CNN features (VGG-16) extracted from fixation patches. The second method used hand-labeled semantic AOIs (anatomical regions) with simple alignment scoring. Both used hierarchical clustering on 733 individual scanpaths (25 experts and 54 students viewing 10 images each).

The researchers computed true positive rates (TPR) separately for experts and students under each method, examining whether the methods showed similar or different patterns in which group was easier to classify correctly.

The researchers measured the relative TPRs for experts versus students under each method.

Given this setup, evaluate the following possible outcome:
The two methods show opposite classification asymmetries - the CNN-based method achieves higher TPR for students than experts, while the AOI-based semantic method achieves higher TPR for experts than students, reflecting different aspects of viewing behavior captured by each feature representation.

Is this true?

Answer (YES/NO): NO